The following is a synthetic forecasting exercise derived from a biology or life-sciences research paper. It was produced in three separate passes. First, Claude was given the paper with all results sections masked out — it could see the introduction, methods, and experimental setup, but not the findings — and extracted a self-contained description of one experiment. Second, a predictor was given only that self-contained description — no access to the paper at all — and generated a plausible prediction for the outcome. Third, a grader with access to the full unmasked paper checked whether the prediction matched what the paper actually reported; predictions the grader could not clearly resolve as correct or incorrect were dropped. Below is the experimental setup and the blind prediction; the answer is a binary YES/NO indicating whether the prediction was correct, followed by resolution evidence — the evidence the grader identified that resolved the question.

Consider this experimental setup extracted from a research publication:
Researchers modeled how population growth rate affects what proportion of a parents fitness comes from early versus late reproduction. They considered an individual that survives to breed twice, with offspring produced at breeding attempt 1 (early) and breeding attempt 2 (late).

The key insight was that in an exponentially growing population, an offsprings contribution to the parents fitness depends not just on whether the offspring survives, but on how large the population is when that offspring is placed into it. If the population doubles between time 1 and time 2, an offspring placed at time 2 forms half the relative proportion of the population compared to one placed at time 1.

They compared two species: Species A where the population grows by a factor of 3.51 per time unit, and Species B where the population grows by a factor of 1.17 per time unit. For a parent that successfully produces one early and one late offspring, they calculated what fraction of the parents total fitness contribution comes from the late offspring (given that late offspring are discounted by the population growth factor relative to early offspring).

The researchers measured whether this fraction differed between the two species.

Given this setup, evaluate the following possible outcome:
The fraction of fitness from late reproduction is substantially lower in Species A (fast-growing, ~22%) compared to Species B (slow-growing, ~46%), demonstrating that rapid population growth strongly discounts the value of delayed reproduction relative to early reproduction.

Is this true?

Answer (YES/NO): YES